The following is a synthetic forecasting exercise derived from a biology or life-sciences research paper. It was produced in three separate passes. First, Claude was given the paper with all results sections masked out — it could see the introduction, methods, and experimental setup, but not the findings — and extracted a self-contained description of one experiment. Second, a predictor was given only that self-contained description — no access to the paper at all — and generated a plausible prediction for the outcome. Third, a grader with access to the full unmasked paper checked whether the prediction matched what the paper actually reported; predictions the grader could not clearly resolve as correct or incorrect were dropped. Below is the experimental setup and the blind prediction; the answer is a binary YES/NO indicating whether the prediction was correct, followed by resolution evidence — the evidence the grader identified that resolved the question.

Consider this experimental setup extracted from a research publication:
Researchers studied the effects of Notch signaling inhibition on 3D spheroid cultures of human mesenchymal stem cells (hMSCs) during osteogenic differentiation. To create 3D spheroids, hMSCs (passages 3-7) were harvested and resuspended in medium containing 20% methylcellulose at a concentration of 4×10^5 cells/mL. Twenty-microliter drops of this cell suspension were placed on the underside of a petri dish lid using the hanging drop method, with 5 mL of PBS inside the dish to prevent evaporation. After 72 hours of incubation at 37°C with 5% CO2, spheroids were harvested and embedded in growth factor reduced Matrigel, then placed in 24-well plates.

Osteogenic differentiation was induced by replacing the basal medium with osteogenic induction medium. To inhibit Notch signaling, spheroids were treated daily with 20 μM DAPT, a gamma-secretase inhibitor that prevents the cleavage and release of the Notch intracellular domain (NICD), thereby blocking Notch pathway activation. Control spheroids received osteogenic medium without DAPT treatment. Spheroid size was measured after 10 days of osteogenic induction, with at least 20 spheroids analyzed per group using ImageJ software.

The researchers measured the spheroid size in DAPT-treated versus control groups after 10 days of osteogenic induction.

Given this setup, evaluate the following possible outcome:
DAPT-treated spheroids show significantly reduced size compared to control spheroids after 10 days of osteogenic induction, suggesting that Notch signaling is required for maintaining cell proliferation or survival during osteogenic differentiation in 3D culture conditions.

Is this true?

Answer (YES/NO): NO